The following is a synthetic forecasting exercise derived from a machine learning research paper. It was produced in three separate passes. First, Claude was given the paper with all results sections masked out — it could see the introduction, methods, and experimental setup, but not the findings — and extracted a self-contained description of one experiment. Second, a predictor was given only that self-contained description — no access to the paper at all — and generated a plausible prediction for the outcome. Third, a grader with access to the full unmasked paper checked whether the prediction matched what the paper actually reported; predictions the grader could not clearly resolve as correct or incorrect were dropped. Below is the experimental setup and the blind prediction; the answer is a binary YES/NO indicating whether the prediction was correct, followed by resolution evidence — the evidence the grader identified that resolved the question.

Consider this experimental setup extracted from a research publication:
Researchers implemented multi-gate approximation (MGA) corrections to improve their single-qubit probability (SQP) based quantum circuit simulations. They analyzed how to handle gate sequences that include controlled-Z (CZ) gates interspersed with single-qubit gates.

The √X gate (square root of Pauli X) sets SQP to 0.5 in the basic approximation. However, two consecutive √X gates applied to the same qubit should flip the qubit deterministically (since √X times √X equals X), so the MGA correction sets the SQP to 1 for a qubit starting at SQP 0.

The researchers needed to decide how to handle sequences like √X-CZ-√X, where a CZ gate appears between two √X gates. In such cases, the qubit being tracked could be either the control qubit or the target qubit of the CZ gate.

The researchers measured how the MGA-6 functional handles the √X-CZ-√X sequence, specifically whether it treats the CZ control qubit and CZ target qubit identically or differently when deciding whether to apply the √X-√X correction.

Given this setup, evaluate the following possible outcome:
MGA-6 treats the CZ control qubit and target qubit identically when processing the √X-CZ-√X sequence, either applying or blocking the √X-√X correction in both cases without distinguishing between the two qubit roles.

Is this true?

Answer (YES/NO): YES